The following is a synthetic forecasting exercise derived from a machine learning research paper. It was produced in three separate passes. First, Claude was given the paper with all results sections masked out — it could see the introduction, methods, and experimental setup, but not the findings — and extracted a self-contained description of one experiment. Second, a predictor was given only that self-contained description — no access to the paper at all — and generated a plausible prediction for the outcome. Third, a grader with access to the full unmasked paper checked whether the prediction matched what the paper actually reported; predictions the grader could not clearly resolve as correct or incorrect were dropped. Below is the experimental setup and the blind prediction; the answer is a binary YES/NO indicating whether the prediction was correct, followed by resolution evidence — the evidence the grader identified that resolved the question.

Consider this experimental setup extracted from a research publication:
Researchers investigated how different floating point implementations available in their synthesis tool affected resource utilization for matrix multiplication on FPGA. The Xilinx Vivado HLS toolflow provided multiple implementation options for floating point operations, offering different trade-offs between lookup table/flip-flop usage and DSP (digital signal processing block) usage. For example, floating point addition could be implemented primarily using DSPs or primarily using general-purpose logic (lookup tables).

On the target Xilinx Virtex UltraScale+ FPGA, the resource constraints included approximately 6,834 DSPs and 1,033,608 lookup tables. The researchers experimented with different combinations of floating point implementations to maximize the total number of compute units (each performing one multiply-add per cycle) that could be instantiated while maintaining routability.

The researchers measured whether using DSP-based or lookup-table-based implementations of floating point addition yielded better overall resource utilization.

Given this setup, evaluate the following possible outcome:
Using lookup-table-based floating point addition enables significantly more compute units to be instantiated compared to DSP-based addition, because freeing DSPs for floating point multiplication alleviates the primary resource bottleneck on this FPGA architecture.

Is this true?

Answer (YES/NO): NO